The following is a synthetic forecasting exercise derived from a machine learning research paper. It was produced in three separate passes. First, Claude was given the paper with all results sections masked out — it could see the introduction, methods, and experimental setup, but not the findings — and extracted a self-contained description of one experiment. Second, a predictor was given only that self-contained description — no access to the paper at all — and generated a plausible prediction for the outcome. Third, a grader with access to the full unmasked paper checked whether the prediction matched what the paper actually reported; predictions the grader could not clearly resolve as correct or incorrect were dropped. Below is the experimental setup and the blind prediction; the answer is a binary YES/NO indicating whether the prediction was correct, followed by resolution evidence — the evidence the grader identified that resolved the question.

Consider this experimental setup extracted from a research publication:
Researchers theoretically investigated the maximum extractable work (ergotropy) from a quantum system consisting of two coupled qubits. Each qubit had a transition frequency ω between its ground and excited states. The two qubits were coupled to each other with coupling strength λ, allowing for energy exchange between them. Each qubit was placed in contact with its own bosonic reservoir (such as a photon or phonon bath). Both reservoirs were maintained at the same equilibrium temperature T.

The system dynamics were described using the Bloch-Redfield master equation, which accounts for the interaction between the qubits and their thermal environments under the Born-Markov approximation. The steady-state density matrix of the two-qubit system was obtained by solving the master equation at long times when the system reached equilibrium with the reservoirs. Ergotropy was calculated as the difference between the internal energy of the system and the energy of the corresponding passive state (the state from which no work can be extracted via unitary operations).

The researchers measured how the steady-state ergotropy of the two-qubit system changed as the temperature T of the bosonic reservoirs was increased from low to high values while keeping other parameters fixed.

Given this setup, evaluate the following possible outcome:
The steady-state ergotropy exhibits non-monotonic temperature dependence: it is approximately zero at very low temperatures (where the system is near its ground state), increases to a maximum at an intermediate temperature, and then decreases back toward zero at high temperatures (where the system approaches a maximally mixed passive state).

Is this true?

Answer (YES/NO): NO